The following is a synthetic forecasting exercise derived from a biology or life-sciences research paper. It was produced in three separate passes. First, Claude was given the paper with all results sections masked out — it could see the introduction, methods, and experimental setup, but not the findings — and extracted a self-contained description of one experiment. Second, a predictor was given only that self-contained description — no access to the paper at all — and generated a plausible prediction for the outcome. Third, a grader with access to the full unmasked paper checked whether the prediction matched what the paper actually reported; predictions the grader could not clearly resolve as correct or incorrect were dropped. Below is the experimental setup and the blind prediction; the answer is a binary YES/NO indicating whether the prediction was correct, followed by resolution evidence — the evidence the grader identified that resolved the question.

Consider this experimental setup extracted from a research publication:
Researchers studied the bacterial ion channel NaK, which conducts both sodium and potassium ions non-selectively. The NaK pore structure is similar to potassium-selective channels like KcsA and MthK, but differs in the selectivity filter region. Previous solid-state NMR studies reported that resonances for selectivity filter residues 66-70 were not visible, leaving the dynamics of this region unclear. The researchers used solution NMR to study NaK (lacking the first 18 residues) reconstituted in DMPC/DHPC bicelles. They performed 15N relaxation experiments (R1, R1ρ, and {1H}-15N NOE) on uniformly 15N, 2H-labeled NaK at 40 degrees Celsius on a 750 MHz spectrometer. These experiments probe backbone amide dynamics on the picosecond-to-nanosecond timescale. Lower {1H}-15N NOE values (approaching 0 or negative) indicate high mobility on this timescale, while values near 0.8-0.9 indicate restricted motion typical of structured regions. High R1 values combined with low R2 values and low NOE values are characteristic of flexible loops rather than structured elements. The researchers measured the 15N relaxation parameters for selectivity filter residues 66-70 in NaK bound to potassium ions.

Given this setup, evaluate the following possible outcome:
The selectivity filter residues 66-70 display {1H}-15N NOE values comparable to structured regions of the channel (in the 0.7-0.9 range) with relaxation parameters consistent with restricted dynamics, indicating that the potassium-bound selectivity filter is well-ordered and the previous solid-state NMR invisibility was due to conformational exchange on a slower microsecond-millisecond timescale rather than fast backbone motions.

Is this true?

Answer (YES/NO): NO